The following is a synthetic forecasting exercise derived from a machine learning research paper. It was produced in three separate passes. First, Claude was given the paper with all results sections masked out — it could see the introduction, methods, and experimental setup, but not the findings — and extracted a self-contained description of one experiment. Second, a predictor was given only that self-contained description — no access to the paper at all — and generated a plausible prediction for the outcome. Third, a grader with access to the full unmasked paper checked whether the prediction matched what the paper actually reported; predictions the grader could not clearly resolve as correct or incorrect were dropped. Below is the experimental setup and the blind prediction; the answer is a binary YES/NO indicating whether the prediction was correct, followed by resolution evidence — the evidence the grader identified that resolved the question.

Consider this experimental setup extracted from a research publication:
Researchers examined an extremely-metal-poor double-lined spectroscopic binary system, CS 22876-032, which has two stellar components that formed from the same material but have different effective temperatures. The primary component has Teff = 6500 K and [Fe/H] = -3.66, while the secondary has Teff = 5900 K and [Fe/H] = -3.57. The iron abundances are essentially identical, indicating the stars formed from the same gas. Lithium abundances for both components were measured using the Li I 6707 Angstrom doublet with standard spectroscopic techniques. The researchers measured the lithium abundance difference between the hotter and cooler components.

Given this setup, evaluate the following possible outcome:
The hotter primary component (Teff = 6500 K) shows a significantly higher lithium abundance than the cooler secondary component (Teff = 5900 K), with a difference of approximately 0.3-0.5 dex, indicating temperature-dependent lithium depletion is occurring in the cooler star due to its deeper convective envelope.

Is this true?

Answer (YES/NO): YES